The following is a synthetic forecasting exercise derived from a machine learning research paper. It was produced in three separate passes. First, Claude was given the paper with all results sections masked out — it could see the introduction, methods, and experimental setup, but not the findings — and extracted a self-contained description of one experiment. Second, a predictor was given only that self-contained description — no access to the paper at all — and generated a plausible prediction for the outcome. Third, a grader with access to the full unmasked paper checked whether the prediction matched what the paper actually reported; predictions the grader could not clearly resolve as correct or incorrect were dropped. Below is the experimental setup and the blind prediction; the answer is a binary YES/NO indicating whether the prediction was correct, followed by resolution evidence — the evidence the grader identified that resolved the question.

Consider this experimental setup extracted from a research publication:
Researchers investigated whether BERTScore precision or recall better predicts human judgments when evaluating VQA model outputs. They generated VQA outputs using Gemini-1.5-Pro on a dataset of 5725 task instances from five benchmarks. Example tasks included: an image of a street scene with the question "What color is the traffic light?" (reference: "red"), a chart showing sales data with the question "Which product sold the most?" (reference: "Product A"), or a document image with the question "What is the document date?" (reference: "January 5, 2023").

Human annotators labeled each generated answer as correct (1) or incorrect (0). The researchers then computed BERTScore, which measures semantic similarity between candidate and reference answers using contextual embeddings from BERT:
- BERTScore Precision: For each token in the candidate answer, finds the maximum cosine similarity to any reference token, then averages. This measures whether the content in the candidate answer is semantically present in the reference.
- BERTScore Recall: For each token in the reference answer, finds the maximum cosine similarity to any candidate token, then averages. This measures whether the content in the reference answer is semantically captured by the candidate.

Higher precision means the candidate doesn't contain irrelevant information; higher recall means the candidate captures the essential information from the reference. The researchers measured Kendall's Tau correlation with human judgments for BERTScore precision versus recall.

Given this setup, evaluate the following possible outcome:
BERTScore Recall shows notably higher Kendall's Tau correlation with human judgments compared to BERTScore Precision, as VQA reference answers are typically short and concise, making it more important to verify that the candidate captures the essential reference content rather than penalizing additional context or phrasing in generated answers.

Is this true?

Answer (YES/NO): NO